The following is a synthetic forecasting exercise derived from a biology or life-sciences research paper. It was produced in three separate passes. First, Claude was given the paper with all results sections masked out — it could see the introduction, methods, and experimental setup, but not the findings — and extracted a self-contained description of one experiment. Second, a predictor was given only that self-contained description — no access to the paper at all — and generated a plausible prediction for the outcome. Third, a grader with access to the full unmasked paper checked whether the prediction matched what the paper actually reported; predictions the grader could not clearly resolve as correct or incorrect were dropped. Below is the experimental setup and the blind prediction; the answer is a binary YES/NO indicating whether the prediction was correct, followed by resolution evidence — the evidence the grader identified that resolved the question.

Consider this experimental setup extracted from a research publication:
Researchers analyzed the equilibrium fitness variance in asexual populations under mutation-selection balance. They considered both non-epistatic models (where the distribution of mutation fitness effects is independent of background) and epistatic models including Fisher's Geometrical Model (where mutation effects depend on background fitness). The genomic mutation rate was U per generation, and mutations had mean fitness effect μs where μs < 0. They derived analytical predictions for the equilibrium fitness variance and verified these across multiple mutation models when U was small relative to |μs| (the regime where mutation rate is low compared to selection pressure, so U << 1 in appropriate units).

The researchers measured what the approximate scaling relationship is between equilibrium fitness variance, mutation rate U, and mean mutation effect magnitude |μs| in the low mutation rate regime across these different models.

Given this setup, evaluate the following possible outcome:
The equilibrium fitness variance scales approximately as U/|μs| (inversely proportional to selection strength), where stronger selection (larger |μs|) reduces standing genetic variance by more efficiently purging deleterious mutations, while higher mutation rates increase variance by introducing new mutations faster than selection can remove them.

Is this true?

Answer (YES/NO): NO